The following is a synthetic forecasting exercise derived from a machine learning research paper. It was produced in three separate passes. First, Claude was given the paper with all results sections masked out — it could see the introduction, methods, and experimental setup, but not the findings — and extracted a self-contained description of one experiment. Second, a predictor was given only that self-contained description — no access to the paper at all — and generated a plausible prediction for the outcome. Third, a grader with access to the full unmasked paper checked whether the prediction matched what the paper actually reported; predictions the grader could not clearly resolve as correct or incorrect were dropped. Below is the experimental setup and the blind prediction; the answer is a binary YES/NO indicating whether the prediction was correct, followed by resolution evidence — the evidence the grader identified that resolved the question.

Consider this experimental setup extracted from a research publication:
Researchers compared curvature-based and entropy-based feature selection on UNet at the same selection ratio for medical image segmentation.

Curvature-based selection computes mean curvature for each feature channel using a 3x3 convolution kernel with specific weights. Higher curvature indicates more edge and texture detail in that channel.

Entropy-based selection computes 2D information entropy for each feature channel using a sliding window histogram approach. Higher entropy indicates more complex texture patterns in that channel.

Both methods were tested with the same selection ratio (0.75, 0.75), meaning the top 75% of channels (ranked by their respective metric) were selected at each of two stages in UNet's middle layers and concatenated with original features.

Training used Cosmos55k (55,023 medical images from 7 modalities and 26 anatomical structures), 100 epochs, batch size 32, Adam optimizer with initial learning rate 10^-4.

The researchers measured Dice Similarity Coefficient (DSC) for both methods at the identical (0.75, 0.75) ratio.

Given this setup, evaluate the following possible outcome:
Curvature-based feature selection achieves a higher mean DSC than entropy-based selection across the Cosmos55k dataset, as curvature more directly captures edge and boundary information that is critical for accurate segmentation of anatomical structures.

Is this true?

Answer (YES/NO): NO